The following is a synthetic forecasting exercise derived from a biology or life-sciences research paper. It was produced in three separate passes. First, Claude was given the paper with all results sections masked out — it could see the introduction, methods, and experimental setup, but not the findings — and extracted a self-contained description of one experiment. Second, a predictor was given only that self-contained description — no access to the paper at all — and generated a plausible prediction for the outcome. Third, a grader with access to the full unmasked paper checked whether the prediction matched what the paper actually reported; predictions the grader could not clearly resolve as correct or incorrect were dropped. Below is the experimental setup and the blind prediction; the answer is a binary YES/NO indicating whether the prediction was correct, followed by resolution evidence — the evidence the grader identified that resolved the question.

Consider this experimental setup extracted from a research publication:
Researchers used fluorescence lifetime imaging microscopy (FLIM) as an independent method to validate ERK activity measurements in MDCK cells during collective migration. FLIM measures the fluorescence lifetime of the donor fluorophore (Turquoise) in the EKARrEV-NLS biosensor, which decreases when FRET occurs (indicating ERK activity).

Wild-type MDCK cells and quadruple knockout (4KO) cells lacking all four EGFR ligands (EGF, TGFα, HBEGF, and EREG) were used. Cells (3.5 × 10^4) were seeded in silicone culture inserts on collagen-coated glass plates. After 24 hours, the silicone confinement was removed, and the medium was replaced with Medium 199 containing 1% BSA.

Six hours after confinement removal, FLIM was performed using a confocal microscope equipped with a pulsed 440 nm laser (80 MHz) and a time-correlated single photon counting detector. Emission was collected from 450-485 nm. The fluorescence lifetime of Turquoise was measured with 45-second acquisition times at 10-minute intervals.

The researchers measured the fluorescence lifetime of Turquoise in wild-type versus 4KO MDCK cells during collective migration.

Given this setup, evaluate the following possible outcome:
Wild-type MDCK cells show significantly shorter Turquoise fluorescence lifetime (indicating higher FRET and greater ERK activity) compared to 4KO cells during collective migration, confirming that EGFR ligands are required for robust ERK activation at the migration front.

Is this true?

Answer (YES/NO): YES